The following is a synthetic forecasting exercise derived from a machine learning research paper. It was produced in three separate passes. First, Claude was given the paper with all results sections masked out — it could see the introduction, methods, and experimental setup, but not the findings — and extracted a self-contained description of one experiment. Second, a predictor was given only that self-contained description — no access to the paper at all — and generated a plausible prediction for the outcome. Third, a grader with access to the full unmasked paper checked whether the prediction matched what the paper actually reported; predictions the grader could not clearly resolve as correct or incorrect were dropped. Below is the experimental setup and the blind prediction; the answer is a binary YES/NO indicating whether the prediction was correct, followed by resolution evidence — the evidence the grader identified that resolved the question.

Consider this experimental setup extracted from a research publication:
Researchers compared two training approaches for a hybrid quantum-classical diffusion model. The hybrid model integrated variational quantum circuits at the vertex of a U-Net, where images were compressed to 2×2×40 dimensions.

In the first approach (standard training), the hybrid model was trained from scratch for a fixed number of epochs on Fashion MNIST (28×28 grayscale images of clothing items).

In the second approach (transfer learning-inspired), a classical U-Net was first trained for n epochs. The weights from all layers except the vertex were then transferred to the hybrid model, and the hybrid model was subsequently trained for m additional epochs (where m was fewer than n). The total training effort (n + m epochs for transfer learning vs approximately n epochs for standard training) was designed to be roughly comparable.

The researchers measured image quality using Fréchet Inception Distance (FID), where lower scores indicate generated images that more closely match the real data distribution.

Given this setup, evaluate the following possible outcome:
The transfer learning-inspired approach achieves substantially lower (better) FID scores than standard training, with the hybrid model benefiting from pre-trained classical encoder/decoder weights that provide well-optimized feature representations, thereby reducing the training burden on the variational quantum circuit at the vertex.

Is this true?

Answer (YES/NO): NO